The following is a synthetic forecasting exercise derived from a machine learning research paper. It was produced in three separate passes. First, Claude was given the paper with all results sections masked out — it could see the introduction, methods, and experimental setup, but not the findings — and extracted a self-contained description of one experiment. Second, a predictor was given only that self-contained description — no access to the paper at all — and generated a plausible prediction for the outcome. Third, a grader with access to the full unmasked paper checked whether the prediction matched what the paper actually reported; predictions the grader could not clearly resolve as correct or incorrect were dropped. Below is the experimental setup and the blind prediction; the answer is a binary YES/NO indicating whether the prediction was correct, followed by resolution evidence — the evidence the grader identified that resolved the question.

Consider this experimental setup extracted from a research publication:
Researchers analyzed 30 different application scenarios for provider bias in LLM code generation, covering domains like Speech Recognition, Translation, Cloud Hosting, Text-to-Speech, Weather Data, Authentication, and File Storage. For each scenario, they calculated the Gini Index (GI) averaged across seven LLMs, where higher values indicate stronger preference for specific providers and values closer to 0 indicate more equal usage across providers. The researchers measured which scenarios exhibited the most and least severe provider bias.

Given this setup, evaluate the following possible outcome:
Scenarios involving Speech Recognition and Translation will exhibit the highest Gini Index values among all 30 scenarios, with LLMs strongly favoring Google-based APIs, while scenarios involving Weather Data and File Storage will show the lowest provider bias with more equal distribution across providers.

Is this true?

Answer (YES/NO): NO